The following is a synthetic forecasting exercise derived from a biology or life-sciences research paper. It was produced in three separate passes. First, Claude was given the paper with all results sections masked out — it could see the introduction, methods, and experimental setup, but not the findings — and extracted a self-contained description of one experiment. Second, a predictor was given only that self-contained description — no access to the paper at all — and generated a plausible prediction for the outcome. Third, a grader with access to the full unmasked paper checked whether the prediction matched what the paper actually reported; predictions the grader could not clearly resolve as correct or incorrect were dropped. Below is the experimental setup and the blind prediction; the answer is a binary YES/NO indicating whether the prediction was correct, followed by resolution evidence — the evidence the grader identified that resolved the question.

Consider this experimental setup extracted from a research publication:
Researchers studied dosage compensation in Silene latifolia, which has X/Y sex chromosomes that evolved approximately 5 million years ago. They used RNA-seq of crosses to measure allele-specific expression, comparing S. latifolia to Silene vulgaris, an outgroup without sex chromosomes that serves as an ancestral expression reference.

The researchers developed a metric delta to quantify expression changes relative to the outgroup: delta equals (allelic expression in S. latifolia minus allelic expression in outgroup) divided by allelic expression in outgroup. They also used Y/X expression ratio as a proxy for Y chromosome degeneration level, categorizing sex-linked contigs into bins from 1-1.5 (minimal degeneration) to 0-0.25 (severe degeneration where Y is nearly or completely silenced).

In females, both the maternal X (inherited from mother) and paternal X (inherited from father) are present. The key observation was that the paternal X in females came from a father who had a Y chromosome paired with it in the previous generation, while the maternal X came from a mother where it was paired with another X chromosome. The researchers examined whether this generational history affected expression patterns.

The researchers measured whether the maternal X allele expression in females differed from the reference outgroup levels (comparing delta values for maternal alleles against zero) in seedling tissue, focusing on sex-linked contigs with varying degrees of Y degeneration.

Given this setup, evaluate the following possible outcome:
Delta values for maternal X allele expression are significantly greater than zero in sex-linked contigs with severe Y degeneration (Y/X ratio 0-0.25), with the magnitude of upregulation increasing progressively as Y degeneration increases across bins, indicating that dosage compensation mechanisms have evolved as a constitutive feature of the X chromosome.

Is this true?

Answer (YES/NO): YES